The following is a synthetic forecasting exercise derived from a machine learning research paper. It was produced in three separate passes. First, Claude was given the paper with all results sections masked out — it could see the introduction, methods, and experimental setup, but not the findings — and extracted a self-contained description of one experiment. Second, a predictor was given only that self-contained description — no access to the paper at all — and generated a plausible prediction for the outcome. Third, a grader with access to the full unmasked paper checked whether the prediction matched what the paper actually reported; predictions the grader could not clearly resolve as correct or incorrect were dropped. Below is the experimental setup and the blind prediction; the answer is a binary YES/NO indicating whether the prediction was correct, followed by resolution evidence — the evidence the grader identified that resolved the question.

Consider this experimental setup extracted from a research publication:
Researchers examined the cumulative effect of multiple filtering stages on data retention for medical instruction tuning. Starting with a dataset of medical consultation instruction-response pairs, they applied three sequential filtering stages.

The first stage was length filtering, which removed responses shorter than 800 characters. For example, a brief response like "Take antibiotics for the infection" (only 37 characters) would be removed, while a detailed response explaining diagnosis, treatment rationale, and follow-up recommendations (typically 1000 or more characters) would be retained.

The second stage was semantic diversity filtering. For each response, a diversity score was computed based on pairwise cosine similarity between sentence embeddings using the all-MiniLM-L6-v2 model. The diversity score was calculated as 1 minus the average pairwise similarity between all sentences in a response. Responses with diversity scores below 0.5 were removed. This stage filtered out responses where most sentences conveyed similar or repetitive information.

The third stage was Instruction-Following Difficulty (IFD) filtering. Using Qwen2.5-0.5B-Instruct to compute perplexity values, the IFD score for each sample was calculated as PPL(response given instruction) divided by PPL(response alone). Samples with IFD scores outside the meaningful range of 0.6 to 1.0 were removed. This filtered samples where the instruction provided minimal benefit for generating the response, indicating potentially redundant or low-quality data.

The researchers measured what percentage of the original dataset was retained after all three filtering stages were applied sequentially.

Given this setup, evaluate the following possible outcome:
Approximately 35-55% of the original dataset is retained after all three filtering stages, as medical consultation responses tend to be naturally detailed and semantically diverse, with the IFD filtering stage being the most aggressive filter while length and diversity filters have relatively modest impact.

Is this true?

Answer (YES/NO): NO